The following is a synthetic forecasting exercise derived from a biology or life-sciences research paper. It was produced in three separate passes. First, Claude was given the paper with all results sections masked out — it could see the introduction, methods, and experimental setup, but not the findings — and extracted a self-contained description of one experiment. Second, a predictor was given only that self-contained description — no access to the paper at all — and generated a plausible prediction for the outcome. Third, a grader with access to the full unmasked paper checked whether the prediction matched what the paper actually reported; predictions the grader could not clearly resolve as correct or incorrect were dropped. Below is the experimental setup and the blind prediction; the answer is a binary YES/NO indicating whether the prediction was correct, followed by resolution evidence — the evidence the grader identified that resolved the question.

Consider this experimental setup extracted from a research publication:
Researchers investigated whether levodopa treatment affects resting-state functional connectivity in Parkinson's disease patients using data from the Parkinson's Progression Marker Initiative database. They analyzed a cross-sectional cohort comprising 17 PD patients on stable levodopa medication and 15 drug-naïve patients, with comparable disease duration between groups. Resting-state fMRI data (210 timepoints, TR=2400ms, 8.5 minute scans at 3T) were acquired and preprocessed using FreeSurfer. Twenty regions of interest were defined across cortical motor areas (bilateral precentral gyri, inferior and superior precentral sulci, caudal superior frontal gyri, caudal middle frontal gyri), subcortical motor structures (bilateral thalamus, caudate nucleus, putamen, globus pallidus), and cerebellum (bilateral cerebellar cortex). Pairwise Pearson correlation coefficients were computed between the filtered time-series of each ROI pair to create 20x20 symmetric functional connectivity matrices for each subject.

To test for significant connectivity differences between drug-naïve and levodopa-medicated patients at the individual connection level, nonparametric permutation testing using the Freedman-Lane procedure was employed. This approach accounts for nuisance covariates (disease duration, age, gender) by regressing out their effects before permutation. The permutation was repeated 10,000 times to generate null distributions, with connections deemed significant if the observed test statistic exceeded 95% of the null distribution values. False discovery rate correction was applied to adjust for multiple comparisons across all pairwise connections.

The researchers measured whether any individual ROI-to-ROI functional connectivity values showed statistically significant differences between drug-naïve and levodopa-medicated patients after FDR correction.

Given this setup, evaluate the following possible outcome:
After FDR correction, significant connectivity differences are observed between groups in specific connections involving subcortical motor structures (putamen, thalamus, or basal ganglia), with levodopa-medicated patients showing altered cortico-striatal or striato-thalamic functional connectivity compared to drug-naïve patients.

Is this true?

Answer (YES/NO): NO